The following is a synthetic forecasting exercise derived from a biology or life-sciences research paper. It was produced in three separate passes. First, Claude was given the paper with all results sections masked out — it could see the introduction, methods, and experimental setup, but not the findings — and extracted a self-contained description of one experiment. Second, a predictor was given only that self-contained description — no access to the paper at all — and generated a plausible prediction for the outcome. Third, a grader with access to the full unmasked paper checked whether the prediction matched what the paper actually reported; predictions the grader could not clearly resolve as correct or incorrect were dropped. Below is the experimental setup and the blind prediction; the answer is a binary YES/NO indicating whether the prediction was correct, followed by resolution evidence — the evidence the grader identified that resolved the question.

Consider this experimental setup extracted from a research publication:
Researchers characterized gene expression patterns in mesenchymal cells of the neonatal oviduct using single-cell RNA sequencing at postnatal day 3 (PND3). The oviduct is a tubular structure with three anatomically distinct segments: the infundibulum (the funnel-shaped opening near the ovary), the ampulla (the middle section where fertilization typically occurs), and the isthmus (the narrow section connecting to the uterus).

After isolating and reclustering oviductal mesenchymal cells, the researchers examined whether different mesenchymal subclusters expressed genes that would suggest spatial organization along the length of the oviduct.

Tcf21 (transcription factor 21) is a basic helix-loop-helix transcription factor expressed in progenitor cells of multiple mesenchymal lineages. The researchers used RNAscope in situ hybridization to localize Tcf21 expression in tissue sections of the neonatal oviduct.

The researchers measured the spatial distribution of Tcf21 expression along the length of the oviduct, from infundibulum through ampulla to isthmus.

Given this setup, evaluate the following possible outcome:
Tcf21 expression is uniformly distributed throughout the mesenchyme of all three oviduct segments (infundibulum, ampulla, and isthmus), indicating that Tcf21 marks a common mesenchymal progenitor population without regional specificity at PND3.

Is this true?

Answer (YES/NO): NO